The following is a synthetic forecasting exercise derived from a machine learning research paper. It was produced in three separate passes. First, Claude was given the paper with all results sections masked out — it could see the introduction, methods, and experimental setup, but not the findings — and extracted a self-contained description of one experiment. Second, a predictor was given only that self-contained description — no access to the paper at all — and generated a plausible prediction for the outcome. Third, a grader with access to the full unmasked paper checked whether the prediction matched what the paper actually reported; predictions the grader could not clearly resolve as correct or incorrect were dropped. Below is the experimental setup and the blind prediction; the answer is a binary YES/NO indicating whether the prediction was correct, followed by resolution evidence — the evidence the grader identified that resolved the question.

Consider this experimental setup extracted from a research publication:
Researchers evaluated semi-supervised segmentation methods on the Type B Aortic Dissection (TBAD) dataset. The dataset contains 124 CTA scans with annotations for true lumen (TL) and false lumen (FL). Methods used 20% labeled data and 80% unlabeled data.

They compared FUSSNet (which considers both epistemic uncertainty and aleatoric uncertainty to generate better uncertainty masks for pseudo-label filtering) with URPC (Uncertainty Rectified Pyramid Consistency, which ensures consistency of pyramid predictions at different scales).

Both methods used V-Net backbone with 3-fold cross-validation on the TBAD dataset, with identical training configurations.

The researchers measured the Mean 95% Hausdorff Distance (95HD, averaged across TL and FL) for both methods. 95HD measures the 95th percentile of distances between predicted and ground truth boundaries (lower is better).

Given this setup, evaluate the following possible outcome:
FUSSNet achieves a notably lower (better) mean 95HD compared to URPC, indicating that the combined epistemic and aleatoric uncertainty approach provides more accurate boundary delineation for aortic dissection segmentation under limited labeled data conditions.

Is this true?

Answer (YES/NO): YES